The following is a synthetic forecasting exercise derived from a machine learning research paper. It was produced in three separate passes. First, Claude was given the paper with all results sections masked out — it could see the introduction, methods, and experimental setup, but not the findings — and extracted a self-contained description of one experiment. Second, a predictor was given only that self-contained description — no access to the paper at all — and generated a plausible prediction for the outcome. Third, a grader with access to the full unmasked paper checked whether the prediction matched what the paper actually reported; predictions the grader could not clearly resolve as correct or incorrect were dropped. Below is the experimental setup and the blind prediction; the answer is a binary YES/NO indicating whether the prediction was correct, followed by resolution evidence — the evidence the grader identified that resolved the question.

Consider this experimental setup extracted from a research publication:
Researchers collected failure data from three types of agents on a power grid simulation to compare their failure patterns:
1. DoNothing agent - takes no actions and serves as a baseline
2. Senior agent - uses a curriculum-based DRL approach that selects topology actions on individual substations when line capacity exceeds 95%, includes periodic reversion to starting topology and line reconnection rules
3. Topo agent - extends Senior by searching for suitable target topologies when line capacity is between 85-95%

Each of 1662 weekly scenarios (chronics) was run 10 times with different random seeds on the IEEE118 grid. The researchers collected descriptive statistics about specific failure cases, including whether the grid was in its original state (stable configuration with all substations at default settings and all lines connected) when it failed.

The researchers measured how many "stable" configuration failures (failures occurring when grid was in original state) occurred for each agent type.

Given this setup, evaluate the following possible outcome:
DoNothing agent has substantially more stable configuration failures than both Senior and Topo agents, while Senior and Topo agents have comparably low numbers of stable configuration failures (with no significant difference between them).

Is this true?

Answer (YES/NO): NO